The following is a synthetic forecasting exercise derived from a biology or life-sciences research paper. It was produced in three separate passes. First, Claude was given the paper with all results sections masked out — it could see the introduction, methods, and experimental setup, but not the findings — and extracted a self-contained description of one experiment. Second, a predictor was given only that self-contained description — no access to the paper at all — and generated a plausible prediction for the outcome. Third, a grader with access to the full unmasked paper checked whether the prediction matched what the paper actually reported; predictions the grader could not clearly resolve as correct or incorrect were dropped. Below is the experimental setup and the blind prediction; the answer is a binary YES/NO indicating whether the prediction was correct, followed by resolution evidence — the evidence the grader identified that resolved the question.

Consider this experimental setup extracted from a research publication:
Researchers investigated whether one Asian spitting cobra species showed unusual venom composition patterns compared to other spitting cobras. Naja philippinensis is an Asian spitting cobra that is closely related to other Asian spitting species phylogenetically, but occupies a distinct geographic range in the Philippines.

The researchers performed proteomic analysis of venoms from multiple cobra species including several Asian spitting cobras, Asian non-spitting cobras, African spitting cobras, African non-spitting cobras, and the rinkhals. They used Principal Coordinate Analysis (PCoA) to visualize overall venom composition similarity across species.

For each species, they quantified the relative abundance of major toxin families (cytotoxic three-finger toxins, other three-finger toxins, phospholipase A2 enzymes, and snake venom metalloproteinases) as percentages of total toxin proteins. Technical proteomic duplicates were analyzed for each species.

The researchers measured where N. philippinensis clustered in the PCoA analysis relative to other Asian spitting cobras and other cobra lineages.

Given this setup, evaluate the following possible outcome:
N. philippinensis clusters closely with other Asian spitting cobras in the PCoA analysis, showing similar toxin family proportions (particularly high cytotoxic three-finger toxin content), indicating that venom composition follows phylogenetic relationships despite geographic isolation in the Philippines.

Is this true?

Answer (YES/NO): NO